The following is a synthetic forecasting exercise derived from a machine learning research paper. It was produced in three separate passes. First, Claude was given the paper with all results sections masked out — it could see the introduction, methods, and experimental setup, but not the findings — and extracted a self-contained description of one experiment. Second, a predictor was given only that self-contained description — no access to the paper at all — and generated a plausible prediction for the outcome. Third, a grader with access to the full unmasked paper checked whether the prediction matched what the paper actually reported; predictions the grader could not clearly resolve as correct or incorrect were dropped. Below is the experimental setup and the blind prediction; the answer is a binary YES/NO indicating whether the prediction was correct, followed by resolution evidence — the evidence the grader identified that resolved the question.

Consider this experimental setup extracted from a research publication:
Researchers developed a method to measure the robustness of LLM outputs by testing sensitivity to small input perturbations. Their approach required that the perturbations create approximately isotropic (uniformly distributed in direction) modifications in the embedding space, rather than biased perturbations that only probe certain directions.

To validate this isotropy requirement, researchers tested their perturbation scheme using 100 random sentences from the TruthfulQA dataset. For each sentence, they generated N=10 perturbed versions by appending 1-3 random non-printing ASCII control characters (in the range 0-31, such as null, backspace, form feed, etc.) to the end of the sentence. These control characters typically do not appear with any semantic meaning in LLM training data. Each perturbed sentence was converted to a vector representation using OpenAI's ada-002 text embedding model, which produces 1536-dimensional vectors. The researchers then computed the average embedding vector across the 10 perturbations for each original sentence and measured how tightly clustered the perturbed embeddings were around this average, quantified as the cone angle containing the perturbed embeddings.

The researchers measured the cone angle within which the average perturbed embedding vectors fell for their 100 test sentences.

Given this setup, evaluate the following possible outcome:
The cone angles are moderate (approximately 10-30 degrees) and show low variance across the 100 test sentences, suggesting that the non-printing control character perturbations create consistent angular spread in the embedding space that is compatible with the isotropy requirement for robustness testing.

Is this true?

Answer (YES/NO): NO